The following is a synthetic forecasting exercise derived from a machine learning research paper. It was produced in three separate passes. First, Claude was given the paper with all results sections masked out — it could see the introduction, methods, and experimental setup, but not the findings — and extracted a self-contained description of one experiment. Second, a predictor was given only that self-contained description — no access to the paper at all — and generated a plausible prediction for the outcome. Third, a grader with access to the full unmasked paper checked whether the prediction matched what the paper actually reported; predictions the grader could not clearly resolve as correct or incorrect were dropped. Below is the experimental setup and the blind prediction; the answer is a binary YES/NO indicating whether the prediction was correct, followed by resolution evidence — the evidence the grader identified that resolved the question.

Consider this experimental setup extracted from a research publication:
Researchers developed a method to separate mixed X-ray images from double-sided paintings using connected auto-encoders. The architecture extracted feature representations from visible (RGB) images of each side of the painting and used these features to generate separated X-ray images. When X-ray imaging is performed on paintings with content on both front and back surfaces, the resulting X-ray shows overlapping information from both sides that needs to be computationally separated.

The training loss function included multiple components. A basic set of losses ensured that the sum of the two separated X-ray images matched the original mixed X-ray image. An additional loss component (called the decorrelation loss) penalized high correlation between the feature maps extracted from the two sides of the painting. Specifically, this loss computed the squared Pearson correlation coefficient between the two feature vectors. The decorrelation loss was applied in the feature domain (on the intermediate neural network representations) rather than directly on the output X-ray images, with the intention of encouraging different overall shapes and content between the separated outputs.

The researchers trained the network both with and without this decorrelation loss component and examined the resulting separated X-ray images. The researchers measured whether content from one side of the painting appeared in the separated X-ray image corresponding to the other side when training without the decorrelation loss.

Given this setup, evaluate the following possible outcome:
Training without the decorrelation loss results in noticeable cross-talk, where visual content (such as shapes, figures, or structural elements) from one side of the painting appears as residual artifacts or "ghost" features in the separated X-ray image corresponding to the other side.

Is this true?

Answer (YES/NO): YES